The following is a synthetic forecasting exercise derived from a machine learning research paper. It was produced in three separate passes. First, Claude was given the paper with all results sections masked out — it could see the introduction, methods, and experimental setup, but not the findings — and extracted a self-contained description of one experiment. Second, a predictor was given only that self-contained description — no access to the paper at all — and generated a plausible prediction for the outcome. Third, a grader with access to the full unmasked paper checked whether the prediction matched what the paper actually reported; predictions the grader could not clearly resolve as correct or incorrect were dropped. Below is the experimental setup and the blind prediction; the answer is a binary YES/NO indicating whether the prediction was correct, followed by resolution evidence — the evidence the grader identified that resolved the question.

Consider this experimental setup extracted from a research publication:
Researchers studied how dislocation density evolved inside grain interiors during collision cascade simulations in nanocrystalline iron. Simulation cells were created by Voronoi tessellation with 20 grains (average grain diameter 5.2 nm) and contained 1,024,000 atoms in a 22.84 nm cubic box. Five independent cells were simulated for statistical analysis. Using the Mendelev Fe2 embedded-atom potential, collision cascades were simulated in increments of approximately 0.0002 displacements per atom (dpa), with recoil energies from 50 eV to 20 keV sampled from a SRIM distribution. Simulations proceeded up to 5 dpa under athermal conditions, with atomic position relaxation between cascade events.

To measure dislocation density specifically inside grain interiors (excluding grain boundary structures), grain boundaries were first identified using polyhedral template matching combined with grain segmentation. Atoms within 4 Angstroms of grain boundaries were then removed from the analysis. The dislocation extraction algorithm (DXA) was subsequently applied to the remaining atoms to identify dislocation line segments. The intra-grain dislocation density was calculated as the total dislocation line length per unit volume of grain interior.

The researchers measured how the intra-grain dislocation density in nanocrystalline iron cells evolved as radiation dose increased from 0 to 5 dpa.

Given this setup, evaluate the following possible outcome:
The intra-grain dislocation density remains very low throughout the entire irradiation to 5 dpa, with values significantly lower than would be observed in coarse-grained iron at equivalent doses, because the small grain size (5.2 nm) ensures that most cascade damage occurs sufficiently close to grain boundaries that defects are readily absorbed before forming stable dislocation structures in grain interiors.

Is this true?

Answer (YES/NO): NO